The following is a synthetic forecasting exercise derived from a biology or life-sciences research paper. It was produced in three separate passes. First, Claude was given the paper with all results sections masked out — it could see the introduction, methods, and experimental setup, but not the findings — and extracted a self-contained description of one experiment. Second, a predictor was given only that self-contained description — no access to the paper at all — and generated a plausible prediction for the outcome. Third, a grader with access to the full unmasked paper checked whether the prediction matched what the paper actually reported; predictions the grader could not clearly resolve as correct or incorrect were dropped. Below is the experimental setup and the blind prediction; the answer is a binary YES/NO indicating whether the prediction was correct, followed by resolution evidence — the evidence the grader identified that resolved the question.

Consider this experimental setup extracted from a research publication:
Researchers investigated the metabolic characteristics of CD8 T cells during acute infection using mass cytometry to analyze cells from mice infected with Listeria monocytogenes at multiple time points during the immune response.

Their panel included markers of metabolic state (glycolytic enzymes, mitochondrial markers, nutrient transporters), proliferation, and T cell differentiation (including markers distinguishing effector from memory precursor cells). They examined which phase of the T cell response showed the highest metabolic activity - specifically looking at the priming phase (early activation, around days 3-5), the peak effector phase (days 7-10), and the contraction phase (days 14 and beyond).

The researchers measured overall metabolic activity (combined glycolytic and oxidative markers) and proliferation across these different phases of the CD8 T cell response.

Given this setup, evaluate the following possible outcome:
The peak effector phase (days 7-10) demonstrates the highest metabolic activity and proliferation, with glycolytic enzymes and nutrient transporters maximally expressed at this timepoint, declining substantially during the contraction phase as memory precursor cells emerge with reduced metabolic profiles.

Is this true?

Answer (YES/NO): NO